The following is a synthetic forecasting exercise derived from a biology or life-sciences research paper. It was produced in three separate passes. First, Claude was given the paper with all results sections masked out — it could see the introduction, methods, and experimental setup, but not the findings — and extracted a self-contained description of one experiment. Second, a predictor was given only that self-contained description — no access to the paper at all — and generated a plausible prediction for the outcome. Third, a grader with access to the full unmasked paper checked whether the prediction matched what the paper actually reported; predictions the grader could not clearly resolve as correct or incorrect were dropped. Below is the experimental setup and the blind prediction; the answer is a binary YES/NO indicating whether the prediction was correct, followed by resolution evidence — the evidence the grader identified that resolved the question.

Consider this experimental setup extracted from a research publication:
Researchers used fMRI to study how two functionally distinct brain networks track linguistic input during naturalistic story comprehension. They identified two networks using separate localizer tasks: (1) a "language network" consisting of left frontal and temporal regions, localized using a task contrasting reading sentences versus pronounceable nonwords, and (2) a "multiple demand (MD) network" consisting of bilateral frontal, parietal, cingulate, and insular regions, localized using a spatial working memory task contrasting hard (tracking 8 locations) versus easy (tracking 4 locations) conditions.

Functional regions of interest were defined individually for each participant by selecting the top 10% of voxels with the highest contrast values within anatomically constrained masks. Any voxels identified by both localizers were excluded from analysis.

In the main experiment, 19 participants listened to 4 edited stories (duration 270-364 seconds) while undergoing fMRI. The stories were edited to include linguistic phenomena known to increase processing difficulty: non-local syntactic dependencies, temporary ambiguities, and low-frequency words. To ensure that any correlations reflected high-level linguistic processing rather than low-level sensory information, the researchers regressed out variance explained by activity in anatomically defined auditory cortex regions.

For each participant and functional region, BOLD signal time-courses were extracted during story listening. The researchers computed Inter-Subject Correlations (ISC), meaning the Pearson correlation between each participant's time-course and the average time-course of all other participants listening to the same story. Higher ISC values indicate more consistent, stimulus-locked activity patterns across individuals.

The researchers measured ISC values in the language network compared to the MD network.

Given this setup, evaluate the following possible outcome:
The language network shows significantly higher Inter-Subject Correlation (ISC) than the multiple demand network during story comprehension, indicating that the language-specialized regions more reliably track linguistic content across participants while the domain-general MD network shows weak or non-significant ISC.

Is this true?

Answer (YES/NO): NO